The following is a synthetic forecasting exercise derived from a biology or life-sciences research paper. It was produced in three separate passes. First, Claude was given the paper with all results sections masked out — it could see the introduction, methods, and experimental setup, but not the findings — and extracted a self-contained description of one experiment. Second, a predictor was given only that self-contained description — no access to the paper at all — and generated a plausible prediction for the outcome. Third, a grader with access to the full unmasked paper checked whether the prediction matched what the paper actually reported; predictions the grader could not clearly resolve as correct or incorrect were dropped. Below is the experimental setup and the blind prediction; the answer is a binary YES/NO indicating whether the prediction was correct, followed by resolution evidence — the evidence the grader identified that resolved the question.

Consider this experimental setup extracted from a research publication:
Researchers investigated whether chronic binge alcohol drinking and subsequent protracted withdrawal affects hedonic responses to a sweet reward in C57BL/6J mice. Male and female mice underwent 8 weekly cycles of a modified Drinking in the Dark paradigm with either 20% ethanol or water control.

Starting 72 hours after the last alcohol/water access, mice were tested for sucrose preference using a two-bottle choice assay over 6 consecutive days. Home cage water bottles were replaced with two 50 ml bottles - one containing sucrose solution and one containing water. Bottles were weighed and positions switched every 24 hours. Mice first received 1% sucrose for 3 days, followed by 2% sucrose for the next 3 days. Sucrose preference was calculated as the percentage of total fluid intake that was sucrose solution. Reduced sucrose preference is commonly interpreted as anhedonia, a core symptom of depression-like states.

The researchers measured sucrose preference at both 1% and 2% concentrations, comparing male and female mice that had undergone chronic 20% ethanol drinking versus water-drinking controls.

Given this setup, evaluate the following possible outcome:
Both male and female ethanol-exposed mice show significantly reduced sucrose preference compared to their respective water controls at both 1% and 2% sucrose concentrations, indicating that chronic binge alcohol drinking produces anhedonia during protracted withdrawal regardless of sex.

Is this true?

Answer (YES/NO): NO